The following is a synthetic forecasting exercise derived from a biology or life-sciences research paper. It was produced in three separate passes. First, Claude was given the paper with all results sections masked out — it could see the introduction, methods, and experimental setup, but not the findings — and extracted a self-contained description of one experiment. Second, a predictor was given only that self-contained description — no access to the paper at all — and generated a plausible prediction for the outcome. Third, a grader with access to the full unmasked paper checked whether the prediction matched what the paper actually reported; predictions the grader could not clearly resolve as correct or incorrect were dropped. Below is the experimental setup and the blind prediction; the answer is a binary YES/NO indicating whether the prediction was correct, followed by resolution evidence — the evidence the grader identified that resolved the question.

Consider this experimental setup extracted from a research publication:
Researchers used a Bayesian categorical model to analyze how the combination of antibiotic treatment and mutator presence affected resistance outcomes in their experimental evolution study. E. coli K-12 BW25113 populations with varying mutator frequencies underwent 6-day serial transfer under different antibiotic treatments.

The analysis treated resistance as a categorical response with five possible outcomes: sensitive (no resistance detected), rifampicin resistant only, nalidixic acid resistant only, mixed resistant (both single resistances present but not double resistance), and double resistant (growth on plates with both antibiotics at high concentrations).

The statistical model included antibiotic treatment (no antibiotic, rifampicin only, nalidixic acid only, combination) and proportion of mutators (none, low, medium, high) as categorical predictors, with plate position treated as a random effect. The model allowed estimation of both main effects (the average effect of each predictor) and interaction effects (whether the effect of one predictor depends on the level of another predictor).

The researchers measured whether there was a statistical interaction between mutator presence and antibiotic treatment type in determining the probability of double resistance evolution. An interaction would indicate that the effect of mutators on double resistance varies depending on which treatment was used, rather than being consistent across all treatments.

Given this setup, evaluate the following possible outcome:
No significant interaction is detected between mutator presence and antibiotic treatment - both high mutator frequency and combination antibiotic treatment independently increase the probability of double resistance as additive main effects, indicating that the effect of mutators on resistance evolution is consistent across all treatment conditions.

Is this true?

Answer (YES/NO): YES